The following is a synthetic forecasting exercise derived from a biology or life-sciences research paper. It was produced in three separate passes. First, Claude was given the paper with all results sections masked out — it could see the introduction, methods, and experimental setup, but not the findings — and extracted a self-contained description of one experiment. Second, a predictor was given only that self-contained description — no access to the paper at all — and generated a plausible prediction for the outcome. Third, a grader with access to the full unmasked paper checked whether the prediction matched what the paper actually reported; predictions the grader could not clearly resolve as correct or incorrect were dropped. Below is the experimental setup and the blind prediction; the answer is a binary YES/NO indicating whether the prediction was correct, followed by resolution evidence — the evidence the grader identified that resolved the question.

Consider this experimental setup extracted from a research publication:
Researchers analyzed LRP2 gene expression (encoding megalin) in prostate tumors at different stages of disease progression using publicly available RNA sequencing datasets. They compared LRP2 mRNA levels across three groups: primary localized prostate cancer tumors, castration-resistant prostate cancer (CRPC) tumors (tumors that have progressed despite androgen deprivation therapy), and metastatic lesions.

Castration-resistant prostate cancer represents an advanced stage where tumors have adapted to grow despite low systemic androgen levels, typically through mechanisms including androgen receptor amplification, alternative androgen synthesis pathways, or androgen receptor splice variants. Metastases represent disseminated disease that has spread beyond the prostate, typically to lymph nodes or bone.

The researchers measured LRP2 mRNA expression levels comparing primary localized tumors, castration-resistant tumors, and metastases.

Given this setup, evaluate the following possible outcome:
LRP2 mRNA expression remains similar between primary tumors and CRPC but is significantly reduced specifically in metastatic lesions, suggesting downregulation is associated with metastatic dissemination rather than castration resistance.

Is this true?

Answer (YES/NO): NO